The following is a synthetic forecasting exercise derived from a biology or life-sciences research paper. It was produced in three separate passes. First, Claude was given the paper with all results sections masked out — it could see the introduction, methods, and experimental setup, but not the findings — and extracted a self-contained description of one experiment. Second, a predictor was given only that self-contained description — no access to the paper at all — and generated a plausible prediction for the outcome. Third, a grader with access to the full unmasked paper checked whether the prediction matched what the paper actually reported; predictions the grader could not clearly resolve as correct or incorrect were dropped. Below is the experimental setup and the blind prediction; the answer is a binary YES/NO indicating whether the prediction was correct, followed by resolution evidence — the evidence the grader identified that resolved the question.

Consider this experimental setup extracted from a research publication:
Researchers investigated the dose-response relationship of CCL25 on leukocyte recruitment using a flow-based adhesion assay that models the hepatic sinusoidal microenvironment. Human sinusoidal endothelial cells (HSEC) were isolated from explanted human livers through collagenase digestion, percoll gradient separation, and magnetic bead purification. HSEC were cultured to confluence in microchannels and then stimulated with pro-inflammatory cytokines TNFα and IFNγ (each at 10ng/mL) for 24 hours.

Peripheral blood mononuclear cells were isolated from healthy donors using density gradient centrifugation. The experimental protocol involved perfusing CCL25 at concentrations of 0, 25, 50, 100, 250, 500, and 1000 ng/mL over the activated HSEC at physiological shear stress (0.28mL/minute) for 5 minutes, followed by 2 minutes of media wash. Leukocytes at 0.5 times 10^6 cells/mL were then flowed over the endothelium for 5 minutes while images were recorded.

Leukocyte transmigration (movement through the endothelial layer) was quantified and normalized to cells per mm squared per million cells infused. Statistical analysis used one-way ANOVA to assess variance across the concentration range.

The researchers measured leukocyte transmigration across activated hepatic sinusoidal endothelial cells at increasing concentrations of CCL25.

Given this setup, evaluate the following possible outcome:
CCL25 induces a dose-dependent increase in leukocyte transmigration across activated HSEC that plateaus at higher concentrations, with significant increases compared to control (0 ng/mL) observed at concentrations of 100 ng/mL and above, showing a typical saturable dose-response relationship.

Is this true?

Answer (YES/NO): NO